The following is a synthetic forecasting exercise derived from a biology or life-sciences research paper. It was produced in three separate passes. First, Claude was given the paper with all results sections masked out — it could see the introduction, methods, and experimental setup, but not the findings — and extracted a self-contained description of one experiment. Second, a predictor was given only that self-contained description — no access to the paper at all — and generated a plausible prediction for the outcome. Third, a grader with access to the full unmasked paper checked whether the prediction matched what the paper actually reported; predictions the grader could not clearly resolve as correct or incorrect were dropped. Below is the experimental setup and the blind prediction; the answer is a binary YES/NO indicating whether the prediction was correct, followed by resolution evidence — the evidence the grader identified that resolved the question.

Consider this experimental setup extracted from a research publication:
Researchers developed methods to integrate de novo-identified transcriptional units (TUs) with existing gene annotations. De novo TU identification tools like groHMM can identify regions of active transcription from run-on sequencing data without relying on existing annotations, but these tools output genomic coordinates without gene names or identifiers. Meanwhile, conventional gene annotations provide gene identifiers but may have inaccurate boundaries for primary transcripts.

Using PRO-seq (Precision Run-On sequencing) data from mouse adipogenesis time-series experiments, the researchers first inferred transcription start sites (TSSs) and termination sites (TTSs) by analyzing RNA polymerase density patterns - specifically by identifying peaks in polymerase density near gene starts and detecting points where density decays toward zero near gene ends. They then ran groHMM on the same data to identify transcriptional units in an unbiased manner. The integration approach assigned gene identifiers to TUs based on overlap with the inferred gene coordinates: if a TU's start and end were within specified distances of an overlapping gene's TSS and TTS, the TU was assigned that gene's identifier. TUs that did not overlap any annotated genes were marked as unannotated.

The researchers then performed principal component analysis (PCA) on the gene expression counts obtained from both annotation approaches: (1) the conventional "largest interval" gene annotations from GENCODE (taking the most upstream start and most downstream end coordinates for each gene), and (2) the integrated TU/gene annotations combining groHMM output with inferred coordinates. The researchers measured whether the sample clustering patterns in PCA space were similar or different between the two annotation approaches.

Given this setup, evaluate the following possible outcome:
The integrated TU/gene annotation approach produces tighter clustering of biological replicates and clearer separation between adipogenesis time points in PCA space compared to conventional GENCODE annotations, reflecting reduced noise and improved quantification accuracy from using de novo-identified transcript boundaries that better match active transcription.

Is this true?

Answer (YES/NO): NO